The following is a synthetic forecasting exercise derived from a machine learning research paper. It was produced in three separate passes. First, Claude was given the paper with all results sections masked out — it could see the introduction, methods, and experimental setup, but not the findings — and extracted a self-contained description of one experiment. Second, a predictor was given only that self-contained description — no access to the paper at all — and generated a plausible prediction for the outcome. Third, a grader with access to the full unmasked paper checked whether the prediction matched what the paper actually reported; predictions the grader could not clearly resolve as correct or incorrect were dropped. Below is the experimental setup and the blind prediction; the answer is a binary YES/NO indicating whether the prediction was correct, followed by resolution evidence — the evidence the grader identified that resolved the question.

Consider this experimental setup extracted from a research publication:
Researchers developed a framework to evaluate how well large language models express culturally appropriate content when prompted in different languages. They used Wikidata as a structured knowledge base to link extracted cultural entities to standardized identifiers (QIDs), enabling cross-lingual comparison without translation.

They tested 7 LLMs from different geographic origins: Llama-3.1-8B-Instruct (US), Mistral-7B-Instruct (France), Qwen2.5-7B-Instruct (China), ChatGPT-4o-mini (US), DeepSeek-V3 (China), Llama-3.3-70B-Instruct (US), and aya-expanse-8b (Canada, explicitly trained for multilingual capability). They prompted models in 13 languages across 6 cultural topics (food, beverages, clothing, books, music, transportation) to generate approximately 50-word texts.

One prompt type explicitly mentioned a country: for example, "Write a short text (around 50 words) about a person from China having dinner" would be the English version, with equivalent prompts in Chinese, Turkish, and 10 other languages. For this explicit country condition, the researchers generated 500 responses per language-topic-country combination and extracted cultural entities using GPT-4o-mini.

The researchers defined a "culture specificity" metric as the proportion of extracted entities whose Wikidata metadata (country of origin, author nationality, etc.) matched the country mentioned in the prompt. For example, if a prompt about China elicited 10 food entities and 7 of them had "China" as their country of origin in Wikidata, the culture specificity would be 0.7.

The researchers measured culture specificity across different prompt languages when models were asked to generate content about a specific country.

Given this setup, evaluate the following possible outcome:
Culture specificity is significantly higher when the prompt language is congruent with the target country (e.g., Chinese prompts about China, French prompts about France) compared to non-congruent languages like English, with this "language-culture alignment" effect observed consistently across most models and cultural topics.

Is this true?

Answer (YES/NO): NO